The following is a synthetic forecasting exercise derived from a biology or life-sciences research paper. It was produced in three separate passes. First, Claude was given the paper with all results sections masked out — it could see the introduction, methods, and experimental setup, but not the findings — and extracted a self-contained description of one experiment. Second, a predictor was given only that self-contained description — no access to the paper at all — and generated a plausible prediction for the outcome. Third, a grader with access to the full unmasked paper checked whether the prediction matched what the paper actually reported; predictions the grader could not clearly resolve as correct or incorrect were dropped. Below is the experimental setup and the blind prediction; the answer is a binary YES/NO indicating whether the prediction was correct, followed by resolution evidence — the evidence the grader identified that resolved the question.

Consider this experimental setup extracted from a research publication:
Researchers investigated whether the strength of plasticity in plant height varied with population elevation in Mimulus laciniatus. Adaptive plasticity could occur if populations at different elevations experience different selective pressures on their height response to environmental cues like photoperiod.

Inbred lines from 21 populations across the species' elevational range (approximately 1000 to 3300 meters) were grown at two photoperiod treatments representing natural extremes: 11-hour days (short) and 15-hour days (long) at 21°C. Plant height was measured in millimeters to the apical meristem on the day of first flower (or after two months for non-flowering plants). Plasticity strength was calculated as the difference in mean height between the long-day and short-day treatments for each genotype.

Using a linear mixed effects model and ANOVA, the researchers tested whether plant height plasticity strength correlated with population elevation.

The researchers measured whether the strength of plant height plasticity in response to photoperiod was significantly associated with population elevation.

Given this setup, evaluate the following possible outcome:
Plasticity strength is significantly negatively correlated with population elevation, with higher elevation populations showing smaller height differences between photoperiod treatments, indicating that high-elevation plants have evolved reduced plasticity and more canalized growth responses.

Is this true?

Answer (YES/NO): NO